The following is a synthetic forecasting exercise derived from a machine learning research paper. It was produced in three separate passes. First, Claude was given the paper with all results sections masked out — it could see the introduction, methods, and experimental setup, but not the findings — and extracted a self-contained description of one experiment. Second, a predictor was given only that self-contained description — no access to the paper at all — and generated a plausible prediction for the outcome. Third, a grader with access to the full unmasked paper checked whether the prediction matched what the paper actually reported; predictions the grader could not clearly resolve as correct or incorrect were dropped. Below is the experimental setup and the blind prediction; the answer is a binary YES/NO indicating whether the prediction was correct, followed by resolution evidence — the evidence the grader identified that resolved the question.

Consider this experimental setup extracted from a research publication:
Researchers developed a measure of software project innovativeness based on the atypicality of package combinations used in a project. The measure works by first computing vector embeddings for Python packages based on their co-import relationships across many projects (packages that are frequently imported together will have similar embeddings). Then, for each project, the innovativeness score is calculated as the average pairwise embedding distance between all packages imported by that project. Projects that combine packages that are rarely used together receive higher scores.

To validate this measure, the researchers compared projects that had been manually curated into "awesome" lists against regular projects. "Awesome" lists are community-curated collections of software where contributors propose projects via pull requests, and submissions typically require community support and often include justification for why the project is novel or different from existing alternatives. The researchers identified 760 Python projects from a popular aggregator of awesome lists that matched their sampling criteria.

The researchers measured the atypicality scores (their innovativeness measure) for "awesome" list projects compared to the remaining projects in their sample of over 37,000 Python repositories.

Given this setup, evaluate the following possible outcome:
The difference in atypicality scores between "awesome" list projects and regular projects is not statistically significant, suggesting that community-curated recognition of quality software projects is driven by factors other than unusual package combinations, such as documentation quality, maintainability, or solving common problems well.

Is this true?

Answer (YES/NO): NO